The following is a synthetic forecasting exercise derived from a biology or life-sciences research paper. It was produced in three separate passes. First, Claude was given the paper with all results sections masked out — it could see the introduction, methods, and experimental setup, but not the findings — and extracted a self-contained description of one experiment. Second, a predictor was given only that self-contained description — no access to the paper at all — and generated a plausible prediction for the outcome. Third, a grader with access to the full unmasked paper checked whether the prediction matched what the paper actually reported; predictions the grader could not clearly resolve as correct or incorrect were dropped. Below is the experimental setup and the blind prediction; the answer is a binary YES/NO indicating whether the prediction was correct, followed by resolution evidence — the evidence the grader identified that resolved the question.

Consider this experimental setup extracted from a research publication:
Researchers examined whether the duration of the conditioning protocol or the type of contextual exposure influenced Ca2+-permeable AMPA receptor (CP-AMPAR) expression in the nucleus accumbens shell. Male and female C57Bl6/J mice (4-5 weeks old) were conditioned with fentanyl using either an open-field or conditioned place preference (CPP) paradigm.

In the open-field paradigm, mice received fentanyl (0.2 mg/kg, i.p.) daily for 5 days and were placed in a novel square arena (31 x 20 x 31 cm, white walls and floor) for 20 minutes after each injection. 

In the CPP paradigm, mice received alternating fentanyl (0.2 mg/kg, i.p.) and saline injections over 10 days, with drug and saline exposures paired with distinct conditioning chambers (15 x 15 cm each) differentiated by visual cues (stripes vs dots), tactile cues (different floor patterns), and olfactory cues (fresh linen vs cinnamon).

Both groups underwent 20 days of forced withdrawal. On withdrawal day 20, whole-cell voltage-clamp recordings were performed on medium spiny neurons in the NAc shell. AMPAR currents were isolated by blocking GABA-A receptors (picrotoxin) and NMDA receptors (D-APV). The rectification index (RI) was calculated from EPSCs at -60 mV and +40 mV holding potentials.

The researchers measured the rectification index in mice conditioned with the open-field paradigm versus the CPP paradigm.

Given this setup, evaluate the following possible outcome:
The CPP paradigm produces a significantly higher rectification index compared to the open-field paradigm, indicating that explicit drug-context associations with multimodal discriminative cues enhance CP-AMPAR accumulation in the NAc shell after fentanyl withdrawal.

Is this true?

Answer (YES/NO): NO